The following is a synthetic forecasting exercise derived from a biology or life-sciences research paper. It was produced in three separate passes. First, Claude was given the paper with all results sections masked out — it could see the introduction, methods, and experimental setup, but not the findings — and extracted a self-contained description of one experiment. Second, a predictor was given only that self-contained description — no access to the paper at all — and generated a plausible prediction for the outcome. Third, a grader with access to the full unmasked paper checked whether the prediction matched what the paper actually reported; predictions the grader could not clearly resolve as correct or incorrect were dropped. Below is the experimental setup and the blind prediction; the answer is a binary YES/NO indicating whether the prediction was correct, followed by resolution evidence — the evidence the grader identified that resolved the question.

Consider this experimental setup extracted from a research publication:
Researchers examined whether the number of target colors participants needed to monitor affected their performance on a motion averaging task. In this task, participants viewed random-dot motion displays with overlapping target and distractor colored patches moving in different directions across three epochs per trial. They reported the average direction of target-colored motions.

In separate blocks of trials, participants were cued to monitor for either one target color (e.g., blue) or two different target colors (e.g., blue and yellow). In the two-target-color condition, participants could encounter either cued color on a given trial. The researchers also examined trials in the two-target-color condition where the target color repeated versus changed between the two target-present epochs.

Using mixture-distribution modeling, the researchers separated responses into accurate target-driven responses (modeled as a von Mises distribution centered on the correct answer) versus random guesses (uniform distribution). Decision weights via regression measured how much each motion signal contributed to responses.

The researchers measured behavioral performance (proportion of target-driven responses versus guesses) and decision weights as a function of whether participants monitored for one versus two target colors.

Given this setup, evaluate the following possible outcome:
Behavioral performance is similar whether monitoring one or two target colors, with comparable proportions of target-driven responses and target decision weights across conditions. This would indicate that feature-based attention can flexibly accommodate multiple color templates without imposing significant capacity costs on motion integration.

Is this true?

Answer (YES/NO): YES